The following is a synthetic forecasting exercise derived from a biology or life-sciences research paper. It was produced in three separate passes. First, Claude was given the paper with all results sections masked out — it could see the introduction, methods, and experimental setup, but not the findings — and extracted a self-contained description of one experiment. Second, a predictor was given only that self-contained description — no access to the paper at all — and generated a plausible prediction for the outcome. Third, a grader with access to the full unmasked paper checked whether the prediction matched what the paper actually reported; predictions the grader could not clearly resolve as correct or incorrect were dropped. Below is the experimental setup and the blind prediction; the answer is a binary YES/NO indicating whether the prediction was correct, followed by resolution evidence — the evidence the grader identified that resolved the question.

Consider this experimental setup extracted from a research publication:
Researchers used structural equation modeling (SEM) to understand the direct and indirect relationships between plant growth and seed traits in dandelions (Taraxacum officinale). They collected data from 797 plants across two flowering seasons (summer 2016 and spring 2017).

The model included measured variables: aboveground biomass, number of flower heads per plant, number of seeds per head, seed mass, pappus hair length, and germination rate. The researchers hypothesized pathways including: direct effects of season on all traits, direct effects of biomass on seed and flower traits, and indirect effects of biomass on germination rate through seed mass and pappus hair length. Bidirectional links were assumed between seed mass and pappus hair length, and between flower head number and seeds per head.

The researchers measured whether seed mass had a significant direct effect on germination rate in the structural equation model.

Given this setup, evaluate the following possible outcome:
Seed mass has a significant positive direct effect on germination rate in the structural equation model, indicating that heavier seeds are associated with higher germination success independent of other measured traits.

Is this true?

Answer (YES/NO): YES